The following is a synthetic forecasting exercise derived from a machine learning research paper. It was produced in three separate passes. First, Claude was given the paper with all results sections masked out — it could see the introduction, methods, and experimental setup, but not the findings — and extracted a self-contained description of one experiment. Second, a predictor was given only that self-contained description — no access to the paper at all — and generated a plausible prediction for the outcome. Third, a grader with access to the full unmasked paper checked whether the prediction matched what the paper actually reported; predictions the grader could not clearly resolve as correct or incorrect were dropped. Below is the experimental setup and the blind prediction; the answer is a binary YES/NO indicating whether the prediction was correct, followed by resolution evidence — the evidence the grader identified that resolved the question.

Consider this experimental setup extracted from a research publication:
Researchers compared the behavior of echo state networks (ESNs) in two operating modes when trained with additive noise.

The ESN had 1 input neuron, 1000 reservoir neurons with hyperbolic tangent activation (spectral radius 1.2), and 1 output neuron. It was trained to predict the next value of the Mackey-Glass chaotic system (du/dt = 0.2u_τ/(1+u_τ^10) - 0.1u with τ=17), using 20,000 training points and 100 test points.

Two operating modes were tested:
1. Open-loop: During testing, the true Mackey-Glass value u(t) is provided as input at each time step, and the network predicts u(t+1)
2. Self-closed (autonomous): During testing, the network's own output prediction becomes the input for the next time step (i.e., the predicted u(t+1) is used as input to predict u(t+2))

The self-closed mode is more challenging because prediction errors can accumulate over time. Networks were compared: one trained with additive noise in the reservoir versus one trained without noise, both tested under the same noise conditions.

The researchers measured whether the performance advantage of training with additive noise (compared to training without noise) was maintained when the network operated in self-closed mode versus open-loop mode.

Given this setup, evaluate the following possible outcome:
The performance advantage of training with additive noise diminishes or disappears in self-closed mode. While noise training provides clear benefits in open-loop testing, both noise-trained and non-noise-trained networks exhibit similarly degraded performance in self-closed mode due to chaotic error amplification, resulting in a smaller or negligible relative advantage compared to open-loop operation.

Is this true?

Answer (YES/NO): YES